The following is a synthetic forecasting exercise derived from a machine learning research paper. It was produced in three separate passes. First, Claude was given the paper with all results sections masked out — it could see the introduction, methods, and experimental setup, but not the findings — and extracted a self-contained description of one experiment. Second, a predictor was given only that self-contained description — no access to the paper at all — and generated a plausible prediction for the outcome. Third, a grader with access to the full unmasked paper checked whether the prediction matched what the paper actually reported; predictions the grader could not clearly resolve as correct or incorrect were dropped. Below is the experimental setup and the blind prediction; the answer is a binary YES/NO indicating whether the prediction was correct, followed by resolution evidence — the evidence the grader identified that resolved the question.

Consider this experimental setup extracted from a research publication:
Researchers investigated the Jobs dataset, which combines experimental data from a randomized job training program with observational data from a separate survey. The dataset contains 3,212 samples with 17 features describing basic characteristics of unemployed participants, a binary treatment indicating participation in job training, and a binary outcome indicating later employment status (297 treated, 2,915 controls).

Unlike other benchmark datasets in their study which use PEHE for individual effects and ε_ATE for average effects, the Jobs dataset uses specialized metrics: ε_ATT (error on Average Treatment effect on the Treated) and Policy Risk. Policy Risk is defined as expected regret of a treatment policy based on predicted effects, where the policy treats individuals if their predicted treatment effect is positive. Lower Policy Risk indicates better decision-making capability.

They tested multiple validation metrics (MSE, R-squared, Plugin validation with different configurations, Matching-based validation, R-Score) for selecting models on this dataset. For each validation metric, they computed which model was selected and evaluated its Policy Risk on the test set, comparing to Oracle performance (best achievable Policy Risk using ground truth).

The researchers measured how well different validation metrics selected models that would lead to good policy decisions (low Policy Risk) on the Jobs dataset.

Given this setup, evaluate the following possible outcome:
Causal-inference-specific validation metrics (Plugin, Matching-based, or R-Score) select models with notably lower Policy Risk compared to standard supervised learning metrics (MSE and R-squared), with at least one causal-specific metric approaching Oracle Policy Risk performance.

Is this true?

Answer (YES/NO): NO